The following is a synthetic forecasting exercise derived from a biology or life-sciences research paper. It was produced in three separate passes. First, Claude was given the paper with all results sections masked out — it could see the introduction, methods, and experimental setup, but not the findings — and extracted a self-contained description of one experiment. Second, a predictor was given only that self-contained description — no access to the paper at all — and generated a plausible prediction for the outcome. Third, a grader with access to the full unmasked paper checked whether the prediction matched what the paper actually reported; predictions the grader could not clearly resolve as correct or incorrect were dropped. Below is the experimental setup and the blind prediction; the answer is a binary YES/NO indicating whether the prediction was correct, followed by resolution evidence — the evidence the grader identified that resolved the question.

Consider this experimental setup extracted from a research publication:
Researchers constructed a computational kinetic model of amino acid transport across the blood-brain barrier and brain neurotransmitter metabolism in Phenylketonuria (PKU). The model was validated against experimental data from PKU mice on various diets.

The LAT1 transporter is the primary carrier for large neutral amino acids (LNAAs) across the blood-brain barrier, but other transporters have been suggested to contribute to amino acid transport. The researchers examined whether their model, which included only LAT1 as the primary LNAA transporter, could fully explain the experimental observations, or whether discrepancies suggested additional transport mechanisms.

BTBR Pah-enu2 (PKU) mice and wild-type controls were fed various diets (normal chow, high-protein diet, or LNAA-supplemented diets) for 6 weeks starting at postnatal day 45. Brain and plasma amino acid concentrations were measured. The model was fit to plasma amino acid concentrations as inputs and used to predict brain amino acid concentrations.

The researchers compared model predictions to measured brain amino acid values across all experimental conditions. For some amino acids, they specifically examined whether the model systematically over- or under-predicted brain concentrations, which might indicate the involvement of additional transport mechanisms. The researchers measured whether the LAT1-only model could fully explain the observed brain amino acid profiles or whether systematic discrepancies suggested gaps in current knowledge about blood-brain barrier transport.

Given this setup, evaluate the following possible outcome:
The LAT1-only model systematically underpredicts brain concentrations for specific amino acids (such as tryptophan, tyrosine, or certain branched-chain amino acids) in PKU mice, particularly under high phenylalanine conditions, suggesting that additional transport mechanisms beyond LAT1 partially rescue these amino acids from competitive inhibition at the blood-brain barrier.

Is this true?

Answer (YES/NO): NO